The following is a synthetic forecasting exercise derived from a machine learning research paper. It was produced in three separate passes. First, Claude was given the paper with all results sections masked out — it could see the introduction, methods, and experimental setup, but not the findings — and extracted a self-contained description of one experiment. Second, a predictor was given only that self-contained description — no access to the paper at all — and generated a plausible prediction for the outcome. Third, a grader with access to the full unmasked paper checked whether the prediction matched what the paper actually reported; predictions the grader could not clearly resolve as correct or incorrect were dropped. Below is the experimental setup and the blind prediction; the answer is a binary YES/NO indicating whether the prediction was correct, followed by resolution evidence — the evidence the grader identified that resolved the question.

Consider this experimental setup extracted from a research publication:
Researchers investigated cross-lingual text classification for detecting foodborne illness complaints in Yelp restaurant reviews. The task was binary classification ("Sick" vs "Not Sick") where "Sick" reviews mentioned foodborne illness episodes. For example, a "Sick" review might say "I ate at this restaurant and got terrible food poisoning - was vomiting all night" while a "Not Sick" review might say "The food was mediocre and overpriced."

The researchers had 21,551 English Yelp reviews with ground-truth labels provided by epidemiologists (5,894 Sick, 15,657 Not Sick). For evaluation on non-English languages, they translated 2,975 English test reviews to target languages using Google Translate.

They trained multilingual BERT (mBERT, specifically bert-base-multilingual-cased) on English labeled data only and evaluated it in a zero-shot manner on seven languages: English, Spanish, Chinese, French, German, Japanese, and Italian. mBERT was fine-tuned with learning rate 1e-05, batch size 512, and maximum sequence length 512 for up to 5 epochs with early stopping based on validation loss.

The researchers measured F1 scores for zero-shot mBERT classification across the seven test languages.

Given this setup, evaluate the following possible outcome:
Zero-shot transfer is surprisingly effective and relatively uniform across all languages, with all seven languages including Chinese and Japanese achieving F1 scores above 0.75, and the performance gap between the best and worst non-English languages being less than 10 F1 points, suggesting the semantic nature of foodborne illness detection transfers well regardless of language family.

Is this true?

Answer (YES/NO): NO